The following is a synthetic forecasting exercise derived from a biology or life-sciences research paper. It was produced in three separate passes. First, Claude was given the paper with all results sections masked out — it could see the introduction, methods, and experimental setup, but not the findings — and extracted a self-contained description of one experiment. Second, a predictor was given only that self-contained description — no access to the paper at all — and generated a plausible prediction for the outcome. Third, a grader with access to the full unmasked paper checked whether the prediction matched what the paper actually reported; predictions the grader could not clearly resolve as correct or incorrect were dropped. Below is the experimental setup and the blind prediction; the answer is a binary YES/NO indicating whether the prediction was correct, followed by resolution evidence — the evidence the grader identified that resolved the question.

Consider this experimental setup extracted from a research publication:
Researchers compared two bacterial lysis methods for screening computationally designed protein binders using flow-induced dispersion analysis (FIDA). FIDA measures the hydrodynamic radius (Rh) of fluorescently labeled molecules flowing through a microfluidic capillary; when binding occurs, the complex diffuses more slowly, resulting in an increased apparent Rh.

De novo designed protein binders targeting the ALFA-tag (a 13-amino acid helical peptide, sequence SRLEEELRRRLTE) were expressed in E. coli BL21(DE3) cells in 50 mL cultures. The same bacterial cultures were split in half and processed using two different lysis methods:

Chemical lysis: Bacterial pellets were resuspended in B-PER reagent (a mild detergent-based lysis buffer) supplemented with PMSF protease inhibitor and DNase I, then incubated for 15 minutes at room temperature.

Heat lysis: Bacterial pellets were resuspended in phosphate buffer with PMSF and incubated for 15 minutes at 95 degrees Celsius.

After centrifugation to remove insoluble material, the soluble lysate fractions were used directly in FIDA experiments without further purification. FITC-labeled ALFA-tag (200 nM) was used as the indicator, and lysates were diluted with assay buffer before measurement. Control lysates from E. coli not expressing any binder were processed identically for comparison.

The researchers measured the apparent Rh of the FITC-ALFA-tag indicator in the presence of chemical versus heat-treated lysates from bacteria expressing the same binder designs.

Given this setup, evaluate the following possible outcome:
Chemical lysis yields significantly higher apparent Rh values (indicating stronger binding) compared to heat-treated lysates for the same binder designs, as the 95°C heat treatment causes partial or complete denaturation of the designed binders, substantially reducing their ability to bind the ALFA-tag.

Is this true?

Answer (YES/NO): NO